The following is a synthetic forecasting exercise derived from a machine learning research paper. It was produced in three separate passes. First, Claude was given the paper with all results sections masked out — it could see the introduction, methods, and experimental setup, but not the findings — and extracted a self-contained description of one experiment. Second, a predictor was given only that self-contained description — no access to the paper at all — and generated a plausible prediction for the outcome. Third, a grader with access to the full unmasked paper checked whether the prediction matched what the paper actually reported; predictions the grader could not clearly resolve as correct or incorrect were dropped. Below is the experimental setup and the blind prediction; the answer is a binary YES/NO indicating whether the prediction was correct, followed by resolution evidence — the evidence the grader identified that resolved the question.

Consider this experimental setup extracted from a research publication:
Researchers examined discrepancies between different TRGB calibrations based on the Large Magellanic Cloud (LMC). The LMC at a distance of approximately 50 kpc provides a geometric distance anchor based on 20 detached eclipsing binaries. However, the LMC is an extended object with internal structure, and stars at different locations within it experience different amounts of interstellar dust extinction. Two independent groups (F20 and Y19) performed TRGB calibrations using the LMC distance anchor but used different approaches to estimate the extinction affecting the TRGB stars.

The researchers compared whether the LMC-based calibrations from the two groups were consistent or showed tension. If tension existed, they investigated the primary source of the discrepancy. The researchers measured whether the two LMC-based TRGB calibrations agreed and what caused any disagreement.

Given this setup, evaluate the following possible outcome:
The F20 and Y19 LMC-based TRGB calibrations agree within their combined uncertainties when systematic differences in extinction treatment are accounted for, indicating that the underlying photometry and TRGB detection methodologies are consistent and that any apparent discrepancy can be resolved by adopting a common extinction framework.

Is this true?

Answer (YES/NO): YES